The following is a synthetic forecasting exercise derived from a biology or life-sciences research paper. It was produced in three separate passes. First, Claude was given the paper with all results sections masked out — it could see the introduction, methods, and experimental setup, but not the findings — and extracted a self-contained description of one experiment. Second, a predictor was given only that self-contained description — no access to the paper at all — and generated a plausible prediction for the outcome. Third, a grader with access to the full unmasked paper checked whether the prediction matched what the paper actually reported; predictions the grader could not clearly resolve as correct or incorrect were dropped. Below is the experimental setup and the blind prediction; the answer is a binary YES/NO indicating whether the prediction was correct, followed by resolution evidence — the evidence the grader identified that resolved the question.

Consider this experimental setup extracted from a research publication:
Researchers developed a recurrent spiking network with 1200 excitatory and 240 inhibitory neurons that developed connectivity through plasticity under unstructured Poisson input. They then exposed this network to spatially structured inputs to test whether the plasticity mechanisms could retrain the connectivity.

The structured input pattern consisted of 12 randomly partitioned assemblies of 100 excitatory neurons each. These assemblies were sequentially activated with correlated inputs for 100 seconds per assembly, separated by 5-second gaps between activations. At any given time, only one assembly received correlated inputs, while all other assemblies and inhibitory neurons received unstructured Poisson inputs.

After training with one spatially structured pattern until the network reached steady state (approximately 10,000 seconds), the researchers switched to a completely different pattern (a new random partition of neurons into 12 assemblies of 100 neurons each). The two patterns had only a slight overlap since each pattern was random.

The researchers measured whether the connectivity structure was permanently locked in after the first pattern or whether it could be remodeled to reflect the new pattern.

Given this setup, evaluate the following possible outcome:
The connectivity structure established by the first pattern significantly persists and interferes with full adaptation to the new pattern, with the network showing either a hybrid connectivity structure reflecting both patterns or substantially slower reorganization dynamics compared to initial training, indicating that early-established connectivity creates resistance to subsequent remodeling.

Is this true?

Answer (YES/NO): NO